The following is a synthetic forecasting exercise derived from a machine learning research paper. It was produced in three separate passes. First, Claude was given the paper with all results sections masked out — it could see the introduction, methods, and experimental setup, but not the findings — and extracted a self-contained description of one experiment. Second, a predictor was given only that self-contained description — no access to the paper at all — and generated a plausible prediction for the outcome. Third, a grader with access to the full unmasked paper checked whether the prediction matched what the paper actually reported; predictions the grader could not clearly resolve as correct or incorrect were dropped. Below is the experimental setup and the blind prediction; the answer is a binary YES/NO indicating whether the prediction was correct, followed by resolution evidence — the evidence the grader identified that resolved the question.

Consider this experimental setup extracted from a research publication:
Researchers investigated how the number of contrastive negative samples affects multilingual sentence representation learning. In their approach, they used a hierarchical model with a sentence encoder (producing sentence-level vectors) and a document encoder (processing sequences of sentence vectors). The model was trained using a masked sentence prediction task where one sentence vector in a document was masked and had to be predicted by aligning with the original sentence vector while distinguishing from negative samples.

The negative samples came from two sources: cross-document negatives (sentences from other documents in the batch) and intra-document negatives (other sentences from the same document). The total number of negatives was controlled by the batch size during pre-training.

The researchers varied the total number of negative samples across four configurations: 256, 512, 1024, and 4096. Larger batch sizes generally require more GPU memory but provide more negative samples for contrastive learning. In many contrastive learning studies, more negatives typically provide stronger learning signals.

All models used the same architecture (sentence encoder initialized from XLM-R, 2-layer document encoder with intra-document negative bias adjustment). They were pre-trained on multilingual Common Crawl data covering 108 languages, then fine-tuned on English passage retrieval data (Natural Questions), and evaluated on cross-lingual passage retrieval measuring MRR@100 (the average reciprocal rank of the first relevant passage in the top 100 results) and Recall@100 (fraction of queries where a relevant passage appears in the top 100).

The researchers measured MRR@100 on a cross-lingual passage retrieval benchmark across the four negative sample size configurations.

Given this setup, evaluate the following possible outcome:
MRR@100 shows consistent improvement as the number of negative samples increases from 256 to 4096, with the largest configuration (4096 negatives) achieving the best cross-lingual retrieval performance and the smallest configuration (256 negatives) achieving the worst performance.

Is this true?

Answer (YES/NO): NO